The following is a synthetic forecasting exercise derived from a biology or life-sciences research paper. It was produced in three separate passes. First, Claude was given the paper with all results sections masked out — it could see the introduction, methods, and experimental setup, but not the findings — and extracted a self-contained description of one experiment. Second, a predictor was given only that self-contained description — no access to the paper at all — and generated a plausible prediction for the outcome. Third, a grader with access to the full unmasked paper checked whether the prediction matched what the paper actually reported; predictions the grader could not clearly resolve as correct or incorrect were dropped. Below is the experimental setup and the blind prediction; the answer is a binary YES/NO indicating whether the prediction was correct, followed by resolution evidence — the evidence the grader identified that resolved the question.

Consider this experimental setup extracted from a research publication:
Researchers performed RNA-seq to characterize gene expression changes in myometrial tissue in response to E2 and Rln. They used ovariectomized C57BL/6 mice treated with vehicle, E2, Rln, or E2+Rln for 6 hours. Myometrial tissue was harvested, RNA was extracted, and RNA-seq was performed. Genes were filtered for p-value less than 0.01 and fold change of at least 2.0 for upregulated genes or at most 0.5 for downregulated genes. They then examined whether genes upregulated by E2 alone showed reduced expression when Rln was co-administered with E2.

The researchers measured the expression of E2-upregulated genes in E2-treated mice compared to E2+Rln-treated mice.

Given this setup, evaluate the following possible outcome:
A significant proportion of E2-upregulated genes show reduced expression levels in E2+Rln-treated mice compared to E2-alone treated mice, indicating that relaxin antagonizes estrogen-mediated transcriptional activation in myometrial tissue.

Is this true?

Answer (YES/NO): YES